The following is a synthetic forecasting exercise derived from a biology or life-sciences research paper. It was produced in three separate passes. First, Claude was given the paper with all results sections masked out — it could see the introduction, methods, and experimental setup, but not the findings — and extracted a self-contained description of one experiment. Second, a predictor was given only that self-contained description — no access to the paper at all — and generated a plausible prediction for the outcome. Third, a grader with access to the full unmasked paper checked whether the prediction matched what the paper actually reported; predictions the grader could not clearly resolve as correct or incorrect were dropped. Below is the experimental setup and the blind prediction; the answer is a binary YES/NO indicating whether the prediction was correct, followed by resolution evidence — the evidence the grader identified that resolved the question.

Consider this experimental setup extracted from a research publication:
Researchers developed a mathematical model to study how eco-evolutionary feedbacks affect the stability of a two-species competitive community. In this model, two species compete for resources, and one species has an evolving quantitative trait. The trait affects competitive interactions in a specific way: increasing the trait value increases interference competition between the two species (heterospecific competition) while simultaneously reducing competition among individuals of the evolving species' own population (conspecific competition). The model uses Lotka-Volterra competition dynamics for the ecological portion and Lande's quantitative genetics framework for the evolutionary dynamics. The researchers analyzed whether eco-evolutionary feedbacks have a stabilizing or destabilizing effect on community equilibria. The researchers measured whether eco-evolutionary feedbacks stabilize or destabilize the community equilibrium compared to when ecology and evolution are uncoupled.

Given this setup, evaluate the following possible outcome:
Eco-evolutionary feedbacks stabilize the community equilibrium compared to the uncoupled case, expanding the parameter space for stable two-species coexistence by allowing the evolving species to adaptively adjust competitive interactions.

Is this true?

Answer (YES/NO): NO